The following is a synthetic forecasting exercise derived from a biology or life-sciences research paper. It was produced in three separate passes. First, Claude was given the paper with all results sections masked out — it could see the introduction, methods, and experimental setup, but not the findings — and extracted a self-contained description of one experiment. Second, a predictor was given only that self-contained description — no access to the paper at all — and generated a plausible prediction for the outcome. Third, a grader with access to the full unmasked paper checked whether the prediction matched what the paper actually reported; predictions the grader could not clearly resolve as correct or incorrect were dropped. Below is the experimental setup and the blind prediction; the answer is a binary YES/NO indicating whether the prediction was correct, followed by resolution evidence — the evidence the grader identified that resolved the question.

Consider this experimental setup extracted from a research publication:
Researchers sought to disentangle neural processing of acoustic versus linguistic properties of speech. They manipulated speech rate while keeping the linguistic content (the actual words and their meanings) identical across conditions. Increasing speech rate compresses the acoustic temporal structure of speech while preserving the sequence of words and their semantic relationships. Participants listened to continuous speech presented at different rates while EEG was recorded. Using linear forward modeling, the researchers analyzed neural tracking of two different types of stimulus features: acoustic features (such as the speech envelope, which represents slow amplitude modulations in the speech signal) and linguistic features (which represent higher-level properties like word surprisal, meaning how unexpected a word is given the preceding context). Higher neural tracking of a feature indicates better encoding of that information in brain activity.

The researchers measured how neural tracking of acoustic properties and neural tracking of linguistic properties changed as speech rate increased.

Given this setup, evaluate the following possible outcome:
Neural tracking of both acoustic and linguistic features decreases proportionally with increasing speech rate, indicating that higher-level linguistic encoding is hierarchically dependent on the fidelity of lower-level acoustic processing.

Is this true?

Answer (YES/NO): NO